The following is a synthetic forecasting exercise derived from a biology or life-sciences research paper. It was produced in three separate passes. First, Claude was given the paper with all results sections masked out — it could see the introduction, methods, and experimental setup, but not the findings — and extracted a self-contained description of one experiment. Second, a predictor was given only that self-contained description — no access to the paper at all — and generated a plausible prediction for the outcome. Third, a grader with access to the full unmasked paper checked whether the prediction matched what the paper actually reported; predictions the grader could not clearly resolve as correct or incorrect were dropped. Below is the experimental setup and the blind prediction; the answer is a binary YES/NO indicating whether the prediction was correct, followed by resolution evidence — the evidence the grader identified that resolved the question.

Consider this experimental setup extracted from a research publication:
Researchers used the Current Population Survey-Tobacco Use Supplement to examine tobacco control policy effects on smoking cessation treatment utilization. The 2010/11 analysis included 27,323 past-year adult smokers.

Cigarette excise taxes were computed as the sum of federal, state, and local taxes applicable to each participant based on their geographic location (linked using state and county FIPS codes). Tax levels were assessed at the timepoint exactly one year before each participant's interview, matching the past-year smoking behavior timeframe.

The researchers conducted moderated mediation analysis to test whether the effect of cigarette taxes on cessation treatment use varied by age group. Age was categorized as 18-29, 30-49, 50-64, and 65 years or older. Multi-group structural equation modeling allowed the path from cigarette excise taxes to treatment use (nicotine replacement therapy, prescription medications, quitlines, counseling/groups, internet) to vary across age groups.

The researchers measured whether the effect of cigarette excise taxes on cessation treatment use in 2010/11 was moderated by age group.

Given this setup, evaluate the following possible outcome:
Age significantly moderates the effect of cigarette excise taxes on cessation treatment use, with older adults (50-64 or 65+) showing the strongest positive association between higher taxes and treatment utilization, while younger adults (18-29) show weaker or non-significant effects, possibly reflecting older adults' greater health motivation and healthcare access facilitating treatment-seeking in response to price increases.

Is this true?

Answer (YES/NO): NO